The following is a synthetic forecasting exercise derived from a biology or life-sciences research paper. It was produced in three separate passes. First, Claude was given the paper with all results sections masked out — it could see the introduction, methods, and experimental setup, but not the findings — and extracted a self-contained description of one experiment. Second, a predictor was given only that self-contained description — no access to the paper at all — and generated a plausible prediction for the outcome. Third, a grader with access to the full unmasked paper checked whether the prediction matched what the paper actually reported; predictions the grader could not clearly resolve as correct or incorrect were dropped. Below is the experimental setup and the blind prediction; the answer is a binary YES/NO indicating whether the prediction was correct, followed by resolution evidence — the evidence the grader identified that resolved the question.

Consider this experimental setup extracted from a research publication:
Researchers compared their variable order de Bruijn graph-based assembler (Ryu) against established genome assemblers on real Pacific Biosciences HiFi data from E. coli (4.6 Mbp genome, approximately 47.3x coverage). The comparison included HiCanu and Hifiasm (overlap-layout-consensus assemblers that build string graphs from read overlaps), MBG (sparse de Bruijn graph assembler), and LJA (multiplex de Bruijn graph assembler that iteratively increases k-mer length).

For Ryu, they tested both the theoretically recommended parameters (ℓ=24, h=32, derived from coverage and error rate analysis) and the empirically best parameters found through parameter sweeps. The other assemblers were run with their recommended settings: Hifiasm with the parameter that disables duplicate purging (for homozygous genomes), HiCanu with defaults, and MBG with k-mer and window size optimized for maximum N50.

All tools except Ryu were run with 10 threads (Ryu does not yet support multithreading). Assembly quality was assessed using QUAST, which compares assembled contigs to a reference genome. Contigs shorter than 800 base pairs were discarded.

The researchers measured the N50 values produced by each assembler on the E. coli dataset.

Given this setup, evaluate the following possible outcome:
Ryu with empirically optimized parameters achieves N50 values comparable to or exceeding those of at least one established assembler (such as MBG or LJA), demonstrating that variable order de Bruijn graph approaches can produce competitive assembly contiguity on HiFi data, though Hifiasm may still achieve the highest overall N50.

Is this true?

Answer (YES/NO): YES